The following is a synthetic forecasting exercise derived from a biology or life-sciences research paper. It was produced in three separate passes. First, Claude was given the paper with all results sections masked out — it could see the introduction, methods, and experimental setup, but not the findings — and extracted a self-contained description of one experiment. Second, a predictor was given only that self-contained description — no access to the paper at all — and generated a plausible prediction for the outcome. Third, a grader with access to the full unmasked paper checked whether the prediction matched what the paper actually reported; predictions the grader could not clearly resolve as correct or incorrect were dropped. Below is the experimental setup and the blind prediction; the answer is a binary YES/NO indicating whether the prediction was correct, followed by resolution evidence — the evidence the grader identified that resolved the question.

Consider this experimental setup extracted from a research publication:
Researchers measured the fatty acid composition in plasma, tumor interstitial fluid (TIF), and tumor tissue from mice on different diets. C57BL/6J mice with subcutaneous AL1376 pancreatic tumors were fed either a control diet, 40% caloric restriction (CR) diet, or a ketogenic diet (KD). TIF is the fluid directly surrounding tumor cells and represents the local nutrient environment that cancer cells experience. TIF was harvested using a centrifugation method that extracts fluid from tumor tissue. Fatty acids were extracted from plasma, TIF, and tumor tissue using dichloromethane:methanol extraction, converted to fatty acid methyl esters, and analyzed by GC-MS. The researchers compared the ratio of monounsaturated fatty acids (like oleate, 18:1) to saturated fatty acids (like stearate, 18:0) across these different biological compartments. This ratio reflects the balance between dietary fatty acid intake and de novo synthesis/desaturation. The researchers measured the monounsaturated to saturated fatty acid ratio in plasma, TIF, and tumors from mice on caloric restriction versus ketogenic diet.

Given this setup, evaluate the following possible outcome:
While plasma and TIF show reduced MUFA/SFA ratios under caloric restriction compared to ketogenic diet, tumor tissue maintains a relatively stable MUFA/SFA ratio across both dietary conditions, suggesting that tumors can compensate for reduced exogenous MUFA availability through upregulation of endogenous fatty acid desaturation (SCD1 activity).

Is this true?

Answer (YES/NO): NO